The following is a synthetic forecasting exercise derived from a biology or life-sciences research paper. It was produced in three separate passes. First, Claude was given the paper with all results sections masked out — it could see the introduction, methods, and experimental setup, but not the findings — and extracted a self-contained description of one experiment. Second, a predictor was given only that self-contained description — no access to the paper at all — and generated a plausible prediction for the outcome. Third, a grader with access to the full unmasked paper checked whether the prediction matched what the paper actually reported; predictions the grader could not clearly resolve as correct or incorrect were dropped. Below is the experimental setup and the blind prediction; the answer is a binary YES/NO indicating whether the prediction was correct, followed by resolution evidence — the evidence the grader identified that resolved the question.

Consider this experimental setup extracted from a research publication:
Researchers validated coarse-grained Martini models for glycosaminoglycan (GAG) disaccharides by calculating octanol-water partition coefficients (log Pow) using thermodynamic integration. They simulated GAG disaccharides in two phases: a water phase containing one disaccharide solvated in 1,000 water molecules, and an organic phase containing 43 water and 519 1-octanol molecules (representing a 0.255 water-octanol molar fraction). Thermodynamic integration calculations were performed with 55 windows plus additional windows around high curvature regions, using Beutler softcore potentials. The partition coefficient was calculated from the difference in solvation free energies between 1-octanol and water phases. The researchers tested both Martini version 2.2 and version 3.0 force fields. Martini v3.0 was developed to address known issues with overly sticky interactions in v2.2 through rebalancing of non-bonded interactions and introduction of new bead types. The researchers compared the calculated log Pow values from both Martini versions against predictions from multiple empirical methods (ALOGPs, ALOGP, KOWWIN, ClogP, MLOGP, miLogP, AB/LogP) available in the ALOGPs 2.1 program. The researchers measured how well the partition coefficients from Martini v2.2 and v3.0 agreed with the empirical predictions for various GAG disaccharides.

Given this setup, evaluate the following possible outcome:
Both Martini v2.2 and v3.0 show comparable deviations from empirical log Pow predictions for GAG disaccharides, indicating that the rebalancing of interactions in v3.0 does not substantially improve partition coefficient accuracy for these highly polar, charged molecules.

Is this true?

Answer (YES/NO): YES